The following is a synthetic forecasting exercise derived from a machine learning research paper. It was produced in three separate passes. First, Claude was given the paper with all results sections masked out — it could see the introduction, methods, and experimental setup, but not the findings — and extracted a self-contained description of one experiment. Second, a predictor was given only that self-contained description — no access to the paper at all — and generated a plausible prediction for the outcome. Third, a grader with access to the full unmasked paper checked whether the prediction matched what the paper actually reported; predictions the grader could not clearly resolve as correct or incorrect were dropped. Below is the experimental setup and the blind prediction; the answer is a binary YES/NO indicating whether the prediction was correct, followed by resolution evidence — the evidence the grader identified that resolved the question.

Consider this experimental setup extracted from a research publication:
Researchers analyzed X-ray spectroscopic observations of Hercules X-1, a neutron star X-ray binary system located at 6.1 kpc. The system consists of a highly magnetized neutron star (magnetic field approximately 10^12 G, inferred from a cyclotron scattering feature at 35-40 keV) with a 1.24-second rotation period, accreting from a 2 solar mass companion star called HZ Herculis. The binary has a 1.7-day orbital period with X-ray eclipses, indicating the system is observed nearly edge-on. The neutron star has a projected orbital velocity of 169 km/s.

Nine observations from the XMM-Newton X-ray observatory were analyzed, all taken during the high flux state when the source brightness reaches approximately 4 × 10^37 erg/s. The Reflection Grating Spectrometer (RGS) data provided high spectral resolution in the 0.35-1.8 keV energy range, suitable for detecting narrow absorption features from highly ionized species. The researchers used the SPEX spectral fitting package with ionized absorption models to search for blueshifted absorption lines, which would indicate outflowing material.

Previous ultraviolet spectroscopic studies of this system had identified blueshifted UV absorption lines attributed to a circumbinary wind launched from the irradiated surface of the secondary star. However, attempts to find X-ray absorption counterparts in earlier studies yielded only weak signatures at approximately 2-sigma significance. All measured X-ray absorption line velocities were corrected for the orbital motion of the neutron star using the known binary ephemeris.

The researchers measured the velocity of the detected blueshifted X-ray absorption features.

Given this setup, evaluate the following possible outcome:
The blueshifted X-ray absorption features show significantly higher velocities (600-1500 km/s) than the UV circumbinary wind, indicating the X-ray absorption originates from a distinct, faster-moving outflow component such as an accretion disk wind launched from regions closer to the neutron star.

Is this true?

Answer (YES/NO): NO